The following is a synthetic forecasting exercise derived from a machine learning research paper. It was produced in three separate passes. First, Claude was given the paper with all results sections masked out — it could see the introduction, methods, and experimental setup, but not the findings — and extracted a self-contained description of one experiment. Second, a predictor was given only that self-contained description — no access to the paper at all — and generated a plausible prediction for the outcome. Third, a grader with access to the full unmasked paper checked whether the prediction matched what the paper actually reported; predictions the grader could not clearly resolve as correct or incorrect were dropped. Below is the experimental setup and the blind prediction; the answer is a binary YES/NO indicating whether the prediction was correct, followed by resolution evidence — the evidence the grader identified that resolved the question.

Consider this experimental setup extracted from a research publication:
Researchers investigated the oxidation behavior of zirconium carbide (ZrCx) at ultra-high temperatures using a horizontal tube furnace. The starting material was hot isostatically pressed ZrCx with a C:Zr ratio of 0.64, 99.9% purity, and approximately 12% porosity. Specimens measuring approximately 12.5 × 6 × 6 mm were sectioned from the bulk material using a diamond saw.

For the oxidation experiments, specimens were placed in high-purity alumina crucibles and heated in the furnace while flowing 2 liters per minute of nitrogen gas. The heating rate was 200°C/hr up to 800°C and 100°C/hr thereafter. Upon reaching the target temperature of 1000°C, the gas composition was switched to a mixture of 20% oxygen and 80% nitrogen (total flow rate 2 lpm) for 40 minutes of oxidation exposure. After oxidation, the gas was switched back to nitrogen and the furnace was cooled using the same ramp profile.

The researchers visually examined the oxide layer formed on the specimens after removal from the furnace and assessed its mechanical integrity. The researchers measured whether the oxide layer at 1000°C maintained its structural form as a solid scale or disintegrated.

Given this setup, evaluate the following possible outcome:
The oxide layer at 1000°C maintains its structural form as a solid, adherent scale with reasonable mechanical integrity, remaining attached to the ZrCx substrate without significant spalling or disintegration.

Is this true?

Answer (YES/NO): NO